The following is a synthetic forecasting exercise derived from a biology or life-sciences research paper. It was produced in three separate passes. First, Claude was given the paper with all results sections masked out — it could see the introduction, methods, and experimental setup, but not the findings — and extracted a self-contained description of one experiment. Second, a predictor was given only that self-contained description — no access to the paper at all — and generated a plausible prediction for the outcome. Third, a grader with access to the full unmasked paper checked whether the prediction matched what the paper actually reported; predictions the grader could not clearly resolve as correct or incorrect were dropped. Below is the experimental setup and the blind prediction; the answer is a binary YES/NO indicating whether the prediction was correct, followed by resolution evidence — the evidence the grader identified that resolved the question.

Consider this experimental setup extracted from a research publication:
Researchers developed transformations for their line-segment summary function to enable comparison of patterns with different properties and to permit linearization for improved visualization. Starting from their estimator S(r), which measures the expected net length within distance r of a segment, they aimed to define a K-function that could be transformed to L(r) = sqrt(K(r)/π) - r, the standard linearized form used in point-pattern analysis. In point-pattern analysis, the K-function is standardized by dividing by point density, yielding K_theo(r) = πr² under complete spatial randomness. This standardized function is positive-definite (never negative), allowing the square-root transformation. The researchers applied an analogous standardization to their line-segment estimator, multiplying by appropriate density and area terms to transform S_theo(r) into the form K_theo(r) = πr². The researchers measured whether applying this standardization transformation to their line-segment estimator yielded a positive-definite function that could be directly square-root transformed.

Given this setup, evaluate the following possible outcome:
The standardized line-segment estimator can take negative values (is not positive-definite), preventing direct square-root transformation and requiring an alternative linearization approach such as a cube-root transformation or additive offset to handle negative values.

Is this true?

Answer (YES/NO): YES